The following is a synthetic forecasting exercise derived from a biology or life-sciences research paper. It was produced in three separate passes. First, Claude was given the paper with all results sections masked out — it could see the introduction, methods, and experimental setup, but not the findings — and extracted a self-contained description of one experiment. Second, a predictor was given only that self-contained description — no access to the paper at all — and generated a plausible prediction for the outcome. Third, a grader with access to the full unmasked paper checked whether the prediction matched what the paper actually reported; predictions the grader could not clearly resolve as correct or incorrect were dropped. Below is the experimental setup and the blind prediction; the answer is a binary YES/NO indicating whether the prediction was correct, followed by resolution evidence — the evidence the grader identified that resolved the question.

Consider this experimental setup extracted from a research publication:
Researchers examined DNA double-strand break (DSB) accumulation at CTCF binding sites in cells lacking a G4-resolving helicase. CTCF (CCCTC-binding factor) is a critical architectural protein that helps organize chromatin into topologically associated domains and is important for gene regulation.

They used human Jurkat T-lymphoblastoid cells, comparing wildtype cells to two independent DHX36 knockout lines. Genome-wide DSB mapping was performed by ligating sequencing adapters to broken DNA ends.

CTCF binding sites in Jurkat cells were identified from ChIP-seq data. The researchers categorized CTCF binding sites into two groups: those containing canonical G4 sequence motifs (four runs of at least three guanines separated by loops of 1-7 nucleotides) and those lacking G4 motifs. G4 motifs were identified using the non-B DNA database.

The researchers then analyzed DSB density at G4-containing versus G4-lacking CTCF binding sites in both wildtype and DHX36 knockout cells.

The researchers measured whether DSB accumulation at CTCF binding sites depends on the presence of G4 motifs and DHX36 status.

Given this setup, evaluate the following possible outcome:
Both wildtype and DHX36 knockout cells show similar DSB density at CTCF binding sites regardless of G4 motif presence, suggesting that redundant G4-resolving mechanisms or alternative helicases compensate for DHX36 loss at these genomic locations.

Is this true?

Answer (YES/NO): NO